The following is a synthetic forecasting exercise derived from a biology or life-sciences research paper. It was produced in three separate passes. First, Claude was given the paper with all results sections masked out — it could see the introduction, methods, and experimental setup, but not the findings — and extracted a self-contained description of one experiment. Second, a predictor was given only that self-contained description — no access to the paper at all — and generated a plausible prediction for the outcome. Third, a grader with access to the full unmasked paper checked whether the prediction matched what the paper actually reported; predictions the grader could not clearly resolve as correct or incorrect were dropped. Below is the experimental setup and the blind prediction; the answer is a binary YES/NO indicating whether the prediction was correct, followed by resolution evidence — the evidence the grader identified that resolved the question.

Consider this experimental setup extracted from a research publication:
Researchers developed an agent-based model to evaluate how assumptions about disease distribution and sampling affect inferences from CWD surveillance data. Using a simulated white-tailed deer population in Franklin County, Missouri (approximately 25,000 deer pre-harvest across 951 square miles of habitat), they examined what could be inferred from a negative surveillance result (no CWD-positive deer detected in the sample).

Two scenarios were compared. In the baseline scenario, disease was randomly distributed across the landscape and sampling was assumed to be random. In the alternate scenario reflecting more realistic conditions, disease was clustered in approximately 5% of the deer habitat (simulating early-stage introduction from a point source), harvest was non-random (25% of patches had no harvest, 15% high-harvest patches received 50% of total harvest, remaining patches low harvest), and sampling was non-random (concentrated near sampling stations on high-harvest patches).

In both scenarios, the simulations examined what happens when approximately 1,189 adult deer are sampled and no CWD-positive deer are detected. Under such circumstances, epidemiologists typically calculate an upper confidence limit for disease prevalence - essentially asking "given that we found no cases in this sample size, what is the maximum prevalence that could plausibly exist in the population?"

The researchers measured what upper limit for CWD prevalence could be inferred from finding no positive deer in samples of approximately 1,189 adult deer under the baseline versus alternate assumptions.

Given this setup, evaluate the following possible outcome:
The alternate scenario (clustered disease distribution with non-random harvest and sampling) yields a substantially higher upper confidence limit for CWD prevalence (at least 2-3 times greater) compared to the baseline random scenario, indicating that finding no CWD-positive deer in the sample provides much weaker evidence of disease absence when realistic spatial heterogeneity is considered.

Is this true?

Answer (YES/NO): YES